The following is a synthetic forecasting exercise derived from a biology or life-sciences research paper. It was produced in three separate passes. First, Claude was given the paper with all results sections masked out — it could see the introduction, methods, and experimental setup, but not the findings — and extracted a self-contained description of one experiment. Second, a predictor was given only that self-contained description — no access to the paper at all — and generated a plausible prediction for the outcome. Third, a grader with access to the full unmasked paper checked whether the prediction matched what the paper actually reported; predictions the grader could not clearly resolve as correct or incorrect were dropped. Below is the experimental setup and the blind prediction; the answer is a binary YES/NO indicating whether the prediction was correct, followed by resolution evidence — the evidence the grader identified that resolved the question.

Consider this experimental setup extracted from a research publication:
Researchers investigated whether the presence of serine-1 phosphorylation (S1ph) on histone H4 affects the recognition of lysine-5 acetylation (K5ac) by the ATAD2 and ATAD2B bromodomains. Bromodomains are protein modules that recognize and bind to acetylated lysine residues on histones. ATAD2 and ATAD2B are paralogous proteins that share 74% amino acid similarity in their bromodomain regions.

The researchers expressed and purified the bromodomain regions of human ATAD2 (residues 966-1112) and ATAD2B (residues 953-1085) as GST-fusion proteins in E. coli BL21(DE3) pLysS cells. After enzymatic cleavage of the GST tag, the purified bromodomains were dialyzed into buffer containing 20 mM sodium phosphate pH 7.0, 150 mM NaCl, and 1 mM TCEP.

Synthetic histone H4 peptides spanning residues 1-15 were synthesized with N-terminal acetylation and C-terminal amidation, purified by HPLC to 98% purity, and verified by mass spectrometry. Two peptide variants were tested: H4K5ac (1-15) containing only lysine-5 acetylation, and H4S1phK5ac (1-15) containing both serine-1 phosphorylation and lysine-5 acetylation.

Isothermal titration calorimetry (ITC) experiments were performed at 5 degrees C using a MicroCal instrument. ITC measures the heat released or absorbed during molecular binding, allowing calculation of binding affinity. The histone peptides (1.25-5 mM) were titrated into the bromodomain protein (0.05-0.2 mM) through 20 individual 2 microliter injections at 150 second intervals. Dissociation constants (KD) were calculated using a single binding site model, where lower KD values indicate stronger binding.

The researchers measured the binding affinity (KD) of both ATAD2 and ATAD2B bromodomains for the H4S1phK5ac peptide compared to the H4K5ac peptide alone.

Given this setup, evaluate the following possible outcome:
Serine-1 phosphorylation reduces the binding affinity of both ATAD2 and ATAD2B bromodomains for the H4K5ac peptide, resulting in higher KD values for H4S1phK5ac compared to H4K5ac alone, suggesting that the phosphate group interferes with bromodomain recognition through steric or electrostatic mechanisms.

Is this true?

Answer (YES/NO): YES